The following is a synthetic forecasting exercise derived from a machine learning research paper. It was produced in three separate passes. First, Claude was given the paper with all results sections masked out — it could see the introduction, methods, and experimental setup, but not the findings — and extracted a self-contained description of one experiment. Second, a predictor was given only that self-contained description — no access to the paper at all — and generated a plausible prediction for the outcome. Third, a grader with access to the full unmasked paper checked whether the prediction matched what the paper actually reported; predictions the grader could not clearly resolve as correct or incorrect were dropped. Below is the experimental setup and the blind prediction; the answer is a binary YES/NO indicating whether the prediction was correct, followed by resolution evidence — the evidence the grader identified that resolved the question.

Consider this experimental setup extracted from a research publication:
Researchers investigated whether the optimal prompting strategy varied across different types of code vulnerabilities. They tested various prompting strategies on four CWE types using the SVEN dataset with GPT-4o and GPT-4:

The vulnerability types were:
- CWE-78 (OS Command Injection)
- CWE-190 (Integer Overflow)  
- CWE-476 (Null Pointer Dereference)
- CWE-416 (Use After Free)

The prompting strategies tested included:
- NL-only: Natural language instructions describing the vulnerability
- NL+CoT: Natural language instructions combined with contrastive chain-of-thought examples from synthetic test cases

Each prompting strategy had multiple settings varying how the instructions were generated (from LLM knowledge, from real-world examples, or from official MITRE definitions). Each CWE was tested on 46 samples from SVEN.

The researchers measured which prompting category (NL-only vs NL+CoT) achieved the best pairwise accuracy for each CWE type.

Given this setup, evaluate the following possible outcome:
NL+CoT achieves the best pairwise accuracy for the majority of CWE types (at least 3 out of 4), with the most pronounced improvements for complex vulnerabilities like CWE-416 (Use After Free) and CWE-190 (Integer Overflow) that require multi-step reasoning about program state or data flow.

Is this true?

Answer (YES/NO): NO